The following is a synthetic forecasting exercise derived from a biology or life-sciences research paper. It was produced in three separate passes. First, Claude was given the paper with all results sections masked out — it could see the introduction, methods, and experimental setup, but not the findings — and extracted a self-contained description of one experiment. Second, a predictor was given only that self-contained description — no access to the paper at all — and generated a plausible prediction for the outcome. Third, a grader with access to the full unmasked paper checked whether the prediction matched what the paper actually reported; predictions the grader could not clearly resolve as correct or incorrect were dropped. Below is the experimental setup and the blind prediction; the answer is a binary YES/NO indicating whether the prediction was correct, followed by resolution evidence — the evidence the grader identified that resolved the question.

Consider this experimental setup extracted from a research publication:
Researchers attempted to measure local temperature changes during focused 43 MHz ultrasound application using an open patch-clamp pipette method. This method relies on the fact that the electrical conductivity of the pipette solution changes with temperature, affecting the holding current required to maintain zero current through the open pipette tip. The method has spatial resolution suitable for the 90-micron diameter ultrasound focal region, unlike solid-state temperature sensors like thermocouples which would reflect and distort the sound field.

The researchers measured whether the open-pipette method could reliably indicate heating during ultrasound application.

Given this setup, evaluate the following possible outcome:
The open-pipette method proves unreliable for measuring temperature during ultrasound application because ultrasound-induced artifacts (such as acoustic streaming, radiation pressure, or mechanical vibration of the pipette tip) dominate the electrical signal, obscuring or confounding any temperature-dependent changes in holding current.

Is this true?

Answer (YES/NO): YES